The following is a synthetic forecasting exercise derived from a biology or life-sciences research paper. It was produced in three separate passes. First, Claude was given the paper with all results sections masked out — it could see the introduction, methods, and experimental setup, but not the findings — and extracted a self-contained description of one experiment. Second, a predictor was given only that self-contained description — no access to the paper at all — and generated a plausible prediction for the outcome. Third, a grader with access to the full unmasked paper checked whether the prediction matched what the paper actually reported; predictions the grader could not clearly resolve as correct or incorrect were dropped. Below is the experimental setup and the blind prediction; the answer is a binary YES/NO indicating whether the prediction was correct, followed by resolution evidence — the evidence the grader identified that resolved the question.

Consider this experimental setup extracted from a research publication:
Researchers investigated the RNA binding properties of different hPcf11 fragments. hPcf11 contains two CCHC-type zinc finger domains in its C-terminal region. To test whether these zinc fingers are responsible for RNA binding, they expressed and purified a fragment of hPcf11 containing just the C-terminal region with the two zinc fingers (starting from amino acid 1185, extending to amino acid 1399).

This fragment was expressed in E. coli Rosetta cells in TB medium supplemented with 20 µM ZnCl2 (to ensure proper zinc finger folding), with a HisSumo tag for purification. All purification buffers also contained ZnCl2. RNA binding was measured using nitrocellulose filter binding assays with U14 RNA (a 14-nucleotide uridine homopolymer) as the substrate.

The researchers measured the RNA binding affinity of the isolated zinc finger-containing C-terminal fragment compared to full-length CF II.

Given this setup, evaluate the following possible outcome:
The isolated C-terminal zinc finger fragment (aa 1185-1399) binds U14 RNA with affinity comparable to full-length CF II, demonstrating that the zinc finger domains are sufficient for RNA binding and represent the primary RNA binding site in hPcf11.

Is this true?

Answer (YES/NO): NO